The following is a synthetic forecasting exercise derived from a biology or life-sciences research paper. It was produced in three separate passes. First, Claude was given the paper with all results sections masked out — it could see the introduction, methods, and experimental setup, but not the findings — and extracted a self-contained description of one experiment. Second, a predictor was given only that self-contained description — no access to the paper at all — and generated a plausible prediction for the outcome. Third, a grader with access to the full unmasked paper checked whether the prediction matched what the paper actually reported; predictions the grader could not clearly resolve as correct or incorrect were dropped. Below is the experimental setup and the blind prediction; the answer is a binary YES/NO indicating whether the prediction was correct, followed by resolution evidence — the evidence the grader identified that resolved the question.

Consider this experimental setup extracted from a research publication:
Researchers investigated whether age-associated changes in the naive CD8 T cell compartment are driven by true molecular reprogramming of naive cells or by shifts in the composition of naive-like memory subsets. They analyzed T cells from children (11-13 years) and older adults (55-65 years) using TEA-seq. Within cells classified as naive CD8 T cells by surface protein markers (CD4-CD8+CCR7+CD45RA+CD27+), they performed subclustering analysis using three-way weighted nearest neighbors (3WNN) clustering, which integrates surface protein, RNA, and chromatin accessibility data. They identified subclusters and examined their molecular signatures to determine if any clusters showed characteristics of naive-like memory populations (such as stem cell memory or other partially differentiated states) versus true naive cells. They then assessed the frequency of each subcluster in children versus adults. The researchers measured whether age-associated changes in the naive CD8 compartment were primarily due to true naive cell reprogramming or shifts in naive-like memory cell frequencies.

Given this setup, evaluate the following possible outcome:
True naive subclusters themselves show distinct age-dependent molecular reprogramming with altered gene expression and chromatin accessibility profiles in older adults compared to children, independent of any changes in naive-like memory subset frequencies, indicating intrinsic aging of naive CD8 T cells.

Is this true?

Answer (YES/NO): NO